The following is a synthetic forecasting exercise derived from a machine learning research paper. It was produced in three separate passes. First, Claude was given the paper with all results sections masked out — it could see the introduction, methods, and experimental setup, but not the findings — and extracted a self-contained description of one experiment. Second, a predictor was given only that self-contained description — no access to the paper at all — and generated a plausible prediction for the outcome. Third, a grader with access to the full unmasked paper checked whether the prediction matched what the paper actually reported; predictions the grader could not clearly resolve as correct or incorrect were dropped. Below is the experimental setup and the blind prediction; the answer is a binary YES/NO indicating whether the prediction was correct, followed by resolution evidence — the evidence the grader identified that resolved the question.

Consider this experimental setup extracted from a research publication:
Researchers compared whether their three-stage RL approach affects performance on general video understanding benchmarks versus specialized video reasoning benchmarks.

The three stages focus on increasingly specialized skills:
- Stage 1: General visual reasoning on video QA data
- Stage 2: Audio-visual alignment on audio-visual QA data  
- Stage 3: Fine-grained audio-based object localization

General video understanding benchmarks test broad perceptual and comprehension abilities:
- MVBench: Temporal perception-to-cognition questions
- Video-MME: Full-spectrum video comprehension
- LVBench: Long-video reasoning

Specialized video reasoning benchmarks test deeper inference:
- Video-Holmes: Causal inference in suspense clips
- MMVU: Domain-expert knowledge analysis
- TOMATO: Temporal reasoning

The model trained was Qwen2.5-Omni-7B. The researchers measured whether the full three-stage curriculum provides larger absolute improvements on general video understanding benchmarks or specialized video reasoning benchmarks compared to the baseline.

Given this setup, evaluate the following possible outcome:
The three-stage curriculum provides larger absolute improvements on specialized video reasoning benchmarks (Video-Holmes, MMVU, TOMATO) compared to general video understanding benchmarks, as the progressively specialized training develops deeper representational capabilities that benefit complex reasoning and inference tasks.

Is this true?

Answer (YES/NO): YES